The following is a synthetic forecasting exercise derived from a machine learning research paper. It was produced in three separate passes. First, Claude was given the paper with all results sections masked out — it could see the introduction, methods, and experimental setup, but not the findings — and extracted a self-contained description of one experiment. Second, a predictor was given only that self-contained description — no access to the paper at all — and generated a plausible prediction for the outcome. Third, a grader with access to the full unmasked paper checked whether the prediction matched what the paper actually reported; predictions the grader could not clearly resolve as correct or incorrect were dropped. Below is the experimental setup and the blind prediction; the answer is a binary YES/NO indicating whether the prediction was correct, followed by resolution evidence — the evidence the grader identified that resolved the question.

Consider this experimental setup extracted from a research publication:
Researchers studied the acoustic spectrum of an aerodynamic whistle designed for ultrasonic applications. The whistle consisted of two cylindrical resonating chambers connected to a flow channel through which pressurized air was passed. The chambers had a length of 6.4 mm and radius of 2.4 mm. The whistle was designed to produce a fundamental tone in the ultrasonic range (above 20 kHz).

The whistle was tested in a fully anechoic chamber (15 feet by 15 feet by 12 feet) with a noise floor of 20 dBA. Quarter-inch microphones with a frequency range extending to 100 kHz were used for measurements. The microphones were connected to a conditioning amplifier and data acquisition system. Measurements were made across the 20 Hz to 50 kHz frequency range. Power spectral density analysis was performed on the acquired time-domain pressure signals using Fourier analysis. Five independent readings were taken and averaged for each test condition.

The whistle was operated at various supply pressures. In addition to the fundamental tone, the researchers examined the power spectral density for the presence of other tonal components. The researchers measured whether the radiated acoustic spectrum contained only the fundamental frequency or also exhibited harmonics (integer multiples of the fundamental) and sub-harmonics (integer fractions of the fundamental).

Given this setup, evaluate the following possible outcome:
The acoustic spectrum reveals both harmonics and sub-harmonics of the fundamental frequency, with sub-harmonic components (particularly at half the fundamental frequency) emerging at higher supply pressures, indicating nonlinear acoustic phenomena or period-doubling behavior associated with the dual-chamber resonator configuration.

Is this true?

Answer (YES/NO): NO